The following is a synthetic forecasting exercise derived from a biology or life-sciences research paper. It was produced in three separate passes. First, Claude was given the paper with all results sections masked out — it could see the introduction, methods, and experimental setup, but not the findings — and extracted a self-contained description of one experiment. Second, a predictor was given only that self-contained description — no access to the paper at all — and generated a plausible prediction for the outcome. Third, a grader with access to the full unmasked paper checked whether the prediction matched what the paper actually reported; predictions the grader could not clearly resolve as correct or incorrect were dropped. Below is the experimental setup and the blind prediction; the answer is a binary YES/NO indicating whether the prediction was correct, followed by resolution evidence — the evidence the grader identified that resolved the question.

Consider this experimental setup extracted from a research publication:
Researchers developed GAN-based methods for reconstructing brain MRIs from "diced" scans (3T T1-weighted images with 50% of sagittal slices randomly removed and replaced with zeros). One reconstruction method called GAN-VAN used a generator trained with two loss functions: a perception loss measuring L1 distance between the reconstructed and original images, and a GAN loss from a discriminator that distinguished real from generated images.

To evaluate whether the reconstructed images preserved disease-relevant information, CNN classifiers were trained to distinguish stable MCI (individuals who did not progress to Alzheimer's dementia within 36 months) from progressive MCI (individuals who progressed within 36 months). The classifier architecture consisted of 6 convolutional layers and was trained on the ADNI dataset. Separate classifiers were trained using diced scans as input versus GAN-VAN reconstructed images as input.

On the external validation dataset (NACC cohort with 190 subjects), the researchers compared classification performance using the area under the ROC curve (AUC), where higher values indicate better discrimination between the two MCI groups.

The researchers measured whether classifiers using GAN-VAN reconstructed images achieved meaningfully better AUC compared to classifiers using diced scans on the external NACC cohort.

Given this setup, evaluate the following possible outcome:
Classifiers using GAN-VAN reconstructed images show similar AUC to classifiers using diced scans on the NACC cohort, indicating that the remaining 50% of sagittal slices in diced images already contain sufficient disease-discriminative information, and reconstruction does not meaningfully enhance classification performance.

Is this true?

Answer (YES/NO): YES